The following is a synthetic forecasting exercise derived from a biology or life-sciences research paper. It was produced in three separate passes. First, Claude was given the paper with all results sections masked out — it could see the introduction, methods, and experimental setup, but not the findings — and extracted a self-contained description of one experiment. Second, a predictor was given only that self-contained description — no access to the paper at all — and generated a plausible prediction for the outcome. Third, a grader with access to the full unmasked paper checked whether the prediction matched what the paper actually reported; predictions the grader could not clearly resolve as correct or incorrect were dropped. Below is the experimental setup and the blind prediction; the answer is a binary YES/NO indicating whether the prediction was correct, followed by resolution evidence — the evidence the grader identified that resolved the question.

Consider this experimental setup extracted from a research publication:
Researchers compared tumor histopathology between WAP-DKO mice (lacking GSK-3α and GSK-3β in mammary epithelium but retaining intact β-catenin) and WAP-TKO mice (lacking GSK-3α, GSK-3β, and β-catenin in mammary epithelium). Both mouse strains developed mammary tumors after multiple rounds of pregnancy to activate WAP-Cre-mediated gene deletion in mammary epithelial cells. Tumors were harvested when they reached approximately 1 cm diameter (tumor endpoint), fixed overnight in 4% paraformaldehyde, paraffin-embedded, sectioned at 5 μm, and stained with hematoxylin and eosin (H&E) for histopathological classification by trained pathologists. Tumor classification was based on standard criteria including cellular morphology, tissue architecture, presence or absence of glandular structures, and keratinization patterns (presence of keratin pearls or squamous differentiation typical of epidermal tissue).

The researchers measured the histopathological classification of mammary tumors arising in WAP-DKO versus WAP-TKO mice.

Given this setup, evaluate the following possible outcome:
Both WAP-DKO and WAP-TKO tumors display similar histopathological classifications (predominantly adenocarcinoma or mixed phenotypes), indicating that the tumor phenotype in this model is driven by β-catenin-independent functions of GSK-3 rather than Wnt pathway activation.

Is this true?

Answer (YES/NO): NO